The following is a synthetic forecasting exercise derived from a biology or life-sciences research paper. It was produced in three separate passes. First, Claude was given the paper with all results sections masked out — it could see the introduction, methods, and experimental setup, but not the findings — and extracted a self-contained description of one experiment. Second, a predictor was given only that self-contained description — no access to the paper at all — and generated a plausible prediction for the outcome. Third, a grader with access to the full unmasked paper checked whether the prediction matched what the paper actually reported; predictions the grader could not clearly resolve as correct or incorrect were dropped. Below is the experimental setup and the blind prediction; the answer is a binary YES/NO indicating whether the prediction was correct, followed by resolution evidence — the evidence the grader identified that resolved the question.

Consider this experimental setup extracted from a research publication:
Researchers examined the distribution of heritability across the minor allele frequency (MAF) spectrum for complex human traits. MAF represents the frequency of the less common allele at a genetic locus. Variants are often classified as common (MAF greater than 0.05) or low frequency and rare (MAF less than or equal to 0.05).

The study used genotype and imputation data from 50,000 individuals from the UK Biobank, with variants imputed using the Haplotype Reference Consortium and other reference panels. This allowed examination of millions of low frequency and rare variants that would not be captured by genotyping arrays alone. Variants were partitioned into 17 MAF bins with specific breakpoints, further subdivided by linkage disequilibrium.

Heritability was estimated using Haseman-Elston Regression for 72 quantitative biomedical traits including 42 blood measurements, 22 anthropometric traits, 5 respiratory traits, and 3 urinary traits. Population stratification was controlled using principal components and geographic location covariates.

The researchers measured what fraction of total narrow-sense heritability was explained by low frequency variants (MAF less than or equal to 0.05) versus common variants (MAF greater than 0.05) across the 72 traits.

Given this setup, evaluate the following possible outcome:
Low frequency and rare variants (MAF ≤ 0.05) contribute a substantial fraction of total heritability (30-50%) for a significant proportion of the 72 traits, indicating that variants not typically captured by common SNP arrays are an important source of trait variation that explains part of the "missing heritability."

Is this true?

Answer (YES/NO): YES